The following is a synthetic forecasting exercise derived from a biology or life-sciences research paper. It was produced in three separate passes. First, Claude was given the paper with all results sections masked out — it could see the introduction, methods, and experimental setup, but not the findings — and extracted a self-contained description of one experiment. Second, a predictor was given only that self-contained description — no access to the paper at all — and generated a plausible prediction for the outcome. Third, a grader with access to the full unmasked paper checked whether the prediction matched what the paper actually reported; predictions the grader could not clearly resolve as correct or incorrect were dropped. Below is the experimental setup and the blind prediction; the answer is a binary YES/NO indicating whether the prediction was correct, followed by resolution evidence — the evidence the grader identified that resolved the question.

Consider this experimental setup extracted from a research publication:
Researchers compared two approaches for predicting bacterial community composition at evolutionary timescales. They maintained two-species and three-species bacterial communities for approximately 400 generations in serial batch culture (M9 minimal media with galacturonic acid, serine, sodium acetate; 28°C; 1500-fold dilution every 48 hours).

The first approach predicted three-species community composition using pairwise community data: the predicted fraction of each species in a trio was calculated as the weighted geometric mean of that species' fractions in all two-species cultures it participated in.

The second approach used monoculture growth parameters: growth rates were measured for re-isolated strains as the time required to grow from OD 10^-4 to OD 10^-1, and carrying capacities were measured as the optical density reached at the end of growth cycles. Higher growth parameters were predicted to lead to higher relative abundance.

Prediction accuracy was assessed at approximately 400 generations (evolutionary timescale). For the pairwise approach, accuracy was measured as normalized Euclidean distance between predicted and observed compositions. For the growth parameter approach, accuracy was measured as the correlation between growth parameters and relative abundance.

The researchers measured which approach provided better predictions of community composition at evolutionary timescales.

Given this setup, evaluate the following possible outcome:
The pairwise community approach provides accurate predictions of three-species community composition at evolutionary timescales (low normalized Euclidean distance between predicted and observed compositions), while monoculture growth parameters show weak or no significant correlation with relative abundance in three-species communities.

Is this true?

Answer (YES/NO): YES